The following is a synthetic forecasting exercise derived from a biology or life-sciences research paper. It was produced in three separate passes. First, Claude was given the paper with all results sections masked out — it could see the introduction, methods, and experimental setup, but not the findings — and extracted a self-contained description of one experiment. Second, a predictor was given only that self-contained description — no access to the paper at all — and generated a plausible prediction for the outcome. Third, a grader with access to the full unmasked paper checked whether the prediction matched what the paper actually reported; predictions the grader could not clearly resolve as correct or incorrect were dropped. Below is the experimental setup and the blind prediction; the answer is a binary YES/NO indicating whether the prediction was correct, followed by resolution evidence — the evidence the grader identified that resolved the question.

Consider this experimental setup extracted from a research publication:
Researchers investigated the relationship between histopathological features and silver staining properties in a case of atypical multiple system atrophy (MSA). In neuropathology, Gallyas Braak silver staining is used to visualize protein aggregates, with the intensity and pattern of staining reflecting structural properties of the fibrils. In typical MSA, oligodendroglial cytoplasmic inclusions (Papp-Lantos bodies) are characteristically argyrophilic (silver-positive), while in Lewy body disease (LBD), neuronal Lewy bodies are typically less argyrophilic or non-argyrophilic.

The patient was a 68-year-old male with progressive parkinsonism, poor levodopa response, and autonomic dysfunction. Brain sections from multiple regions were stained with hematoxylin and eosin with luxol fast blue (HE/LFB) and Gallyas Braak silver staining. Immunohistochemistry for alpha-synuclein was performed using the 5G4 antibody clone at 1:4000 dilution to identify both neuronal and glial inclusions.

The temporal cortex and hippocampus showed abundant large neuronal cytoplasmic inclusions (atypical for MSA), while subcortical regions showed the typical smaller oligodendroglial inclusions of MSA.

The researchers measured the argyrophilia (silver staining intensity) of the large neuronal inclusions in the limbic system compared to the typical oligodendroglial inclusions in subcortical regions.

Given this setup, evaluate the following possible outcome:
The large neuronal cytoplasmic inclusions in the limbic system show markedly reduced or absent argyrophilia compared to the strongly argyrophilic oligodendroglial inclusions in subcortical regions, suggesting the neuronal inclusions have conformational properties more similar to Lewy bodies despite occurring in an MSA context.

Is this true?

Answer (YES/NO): NO